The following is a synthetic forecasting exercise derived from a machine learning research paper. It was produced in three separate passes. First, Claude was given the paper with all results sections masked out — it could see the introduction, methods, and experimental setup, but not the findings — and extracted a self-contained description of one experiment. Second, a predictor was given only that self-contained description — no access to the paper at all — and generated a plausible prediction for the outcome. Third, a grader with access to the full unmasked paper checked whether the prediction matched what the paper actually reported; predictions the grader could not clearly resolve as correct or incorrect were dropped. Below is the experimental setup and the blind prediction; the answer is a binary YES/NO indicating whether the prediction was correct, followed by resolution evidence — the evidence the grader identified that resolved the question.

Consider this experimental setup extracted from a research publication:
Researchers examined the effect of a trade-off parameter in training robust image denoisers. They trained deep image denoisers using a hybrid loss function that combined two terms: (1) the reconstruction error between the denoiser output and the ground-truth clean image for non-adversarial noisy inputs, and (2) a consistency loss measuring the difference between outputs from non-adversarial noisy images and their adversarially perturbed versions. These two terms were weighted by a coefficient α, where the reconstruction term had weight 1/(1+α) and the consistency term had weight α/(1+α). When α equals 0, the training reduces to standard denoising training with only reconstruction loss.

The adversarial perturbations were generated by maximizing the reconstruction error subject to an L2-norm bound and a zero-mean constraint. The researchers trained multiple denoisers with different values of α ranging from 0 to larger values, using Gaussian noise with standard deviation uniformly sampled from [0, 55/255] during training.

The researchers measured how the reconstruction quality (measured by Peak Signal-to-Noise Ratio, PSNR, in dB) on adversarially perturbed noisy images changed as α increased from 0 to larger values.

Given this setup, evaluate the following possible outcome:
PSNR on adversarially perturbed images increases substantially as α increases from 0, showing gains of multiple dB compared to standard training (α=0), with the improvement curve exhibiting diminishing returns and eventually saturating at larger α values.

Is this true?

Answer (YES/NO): NO